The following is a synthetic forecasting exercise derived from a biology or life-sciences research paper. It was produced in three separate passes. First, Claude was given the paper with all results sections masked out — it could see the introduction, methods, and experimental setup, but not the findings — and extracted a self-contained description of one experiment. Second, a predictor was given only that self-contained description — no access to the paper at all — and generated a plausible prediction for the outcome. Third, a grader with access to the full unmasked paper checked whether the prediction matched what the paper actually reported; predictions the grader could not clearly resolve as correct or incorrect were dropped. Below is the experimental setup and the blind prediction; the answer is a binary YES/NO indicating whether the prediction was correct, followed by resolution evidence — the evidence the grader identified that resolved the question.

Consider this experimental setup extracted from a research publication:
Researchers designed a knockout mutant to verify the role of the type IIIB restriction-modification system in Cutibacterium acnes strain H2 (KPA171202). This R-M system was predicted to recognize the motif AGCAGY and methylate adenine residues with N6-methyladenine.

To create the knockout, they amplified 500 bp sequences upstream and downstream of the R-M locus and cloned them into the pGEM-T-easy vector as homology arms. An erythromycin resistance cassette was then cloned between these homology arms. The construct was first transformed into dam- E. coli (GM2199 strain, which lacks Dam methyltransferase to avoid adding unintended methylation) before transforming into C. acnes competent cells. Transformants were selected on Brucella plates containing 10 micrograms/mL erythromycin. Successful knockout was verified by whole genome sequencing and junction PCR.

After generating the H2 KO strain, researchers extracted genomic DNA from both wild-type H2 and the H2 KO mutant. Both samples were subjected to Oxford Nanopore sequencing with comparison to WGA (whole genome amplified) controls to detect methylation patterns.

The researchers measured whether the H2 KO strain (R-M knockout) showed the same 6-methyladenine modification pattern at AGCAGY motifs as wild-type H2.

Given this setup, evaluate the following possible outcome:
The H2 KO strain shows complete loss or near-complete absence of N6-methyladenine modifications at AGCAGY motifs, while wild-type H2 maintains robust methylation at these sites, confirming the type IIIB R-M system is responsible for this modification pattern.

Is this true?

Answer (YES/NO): YES